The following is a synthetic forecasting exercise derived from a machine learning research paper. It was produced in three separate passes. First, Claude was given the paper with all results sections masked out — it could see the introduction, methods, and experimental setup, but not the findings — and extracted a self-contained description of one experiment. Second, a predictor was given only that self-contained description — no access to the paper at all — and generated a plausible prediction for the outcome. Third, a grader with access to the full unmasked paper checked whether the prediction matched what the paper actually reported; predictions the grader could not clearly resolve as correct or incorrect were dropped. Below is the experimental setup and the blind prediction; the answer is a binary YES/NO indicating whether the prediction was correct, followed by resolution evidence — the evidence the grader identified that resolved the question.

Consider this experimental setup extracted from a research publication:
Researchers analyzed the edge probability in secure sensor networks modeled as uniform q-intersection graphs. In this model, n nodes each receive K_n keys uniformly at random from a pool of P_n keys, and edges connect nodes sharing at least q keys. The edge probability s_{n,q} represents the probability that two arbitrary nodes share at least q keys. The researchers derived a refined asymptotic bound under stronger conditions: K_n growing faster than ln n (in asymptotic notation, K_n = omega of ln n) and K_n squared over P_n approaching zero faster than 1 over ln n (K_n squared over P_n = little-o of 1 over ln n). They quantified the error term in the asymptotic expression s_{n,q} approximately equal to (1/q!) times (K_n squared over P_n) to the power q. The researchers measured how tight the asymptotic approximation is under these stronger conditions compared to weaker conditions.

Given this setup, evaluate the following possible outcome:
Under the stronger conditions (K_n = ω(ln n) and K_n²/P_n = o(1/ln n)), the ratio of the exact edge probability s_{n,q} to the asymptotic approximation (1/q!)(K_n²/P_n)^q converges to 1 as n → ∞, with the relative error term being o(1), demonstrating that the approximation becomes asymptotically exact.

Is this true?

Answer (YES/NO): NO